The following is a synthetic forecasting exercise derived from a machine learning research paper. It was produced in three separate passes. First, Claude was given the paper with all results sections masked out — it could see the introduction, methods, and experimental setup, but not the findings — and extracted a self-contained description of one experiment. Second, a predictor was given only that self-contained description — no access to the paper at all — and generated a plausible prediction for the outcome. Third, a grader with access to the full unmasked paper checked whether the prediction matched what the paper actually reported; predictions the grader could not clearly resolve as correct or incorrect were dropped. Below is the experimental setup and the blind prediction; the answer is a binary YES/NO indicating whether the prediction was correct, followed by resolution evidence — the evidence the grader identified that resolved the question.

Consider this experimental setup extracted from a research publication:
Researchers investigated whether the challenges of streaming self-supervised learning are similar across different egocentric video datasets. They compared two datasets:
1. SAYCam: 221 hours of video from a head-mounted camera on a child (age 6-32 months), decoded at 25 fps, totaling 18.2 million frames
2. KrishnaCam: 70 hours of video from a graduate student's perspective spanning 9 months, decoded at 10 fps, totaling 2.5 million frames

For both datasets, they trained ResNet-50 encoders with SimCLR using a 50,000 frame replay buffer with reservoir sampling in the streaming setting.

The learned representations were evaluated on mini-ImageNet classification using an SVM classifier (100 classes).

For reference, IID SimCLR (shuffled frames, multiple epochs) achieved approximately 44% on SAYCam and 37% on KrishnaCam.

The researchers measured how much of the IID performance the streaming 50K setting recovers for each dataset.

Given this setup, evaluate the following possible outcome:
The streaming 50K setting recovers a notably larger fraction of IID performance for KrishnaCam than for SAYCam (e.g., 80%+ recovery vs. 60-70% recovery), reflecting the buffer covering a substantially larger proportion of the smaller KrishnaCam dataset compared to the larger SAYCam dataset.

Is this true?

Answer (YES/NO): NO